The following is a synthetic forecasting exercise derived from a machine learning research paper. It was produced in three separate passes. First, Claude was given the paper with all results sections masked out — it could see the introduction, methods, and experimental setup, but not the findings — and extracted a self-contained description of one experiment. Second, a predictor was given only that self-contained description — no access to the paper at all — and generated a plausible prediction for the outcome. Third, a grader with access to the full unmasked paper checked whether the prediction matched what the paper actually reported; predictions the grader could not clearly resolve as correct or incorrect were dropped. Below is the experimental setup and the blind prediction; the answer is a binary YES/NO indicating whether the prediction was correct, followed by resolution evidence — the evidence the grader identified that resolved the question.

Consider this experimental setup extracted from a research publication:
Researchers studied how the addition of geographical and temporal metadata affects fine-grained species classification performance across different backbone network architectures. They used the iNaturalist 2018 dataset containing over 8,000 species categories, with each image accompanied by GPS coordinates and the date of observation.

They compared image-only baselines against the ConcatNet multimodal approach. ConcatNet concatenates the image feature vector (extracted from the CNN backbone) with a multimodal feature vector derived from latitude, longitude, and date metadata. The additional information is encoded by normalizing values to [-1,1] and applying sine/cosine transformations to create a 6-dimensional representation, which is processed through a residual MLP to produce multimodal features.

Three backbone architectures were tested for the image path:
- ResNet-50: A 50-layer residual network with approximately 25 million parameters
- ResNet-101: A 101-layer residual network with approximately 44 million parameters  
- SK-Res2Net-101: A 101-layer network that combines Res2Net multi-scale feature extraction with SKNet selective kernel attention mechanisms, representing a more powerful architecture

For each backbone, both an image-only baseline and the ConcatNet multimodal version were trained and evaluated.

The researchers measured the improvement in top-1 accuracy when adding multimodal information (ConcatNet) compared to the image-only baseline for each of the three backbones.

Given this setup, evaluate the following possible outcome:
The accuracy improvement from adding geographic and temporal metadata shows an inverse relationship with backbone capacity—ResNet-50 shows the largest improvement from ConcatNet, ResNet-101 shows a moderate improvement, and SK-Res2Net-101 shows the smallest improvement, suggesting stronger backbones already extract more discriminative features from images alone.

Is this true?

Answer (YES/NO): YES